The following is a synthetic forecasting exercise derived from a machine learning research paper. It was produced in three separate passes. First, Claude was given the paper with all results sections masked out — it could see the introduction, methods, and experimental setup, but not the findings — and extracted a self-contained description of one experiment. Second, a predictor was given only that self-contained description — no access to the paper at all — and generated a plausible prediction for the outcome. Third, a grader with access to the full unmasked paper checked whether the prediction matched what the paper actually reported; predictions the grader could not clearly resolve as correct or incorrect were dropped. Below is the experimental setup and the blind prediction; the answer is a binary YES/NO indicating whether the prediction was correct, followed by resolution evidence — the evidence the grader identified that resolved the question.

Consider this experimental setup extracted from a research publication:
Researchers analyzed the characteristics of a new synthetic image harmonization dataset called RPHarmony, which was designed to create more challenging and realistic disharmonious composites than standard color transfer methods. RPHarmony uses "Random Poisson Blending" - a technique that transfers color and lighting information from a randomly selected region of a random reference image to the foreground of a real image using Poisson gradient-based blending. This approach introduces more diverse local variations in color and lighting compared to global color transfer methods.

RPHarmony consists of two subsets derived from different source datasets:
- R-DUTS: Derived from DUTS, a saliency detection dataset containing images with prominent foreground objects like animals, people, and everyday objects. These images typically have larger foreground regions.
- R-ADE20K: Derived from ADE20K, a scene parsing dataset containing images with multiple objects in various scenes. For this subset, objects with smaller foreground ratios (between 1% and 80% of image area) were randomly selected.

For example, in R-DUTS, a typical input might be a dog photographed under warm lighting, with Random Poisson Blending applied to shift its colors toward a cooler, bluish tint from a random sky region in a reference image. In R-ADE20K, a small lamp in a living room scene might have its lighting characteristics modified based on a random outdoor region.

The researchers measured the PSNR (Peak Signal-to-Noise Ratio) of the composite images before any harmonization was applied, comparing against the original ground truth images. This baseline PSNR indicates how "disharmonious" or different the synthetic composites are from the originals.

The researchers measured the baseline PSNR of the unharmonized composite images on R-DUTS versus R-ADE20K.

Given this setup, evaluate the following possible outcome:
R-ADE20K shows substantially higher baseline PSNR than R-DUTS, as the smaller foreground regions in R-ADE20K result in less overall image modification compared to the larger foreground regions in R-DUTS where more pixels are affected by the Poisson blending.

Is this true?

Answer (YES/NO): YES